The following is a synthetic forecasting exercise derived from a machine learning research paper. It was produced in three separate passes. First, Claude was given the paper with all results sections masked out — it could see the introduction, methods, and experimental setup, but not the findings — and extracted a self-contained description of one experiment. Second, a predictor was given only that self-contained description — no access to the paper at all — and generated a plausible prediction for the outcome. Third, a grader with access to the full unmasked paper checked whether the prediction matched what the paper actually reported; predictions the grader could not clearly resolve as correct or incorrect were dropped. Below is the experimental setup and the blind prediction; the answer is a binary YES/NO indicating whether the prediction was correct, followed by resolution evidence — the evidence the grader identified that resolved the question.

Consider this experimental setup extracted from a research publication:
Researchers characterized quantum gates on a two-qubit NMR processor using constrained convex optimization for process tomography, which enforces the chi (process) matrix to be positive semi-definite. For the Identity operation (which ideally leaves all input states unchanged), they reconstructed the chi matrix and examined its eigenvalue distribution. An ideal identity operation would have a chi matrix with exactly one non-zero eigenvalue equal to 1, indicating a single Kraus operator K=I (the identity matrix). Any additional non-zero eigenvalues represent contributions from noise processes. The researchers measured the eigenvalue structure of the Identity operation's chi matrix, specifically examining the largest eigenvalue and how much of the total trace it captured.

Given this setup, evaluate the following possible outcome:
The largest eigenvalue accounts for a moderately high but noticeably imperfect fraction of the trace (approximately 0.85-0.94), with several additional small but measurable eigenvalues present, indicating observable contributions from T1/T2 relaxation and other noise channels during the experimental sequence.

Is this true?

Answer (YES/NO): NO